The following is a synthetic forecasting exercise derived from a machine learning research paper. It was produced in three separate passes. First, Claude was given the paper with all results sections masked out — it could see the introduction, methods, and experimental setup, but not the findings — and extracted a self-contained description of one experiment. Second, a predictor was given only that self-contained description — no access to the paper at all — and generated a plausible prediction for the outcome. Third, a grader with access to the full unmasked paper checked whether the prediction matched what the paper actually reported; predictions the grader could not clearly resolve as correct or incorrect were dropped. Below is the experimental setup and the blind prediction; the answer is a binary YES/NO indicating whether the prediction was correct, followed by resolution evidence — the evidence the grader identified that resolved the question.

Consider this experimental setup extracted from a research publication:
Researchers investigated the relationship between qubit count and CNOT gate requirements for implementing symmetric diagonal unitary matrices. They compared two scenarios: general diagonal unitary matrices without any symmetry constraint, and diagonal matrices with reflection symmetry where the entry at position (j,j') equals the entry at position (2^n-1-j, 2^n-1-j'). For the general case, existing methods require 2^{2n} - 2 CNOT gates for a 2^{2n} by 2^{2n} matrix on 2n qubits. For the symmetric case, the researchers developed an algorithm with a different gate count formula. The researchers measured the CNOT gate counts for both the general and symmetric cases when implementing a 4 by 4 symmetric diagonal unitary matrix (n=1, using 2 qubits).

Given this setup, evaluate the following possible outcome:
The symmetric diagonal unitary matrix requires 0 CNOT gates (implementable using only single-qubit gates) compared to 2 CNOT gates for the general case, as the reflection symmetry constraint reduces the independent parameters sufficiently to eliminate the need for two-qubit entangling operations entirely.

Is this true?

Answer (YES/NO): NO